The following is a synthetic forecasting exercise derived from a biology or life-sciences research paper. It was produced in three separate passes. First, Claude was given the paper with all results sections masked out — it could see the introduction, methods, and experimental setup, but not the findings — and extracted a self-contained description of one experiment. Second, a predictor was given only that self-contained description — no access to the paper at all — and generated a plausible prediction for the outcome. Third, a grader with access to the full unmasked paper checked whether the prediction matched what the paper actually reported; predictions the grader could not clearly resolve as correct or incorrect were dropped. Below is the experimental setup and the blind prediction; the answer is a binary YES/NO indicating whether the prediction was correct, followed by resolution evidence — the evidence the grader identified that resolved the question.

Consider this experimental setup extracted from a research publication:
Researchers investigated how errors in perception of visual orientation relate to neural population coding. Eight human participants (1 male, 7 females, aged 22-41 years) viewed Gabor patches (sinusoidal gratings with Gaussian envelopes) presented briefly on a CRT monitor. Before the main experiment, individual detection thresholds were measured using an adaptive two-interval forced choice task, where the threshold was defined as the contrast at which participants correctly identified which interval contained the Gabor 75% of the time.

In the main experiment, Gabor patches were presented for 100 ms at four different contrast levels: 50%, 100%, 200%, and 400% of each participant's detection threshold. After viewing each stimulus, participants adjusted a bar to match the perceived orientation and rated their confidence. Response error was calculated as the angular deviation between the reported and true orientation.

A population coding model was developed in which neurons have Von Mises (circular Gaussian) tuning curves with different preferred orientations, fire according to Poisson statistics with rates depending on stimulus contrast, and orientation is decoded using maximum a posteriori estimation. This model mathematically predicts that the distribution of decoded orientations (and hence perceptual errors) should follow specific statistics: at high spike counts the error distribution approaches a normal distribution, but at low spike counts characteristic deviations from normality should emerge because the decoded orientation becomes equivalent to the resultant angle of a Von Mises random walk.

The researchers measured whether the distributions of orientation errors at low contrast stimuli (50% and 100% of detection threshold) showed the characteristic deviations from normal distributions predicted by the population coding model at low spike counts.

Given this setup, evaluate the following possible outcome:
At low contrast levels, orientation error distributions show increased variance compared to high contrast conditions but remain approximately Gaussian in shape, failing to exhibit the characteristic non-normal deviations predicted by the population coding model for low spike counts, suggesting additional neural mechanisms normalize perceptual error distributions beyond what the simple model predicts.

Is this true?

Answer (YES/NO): NO